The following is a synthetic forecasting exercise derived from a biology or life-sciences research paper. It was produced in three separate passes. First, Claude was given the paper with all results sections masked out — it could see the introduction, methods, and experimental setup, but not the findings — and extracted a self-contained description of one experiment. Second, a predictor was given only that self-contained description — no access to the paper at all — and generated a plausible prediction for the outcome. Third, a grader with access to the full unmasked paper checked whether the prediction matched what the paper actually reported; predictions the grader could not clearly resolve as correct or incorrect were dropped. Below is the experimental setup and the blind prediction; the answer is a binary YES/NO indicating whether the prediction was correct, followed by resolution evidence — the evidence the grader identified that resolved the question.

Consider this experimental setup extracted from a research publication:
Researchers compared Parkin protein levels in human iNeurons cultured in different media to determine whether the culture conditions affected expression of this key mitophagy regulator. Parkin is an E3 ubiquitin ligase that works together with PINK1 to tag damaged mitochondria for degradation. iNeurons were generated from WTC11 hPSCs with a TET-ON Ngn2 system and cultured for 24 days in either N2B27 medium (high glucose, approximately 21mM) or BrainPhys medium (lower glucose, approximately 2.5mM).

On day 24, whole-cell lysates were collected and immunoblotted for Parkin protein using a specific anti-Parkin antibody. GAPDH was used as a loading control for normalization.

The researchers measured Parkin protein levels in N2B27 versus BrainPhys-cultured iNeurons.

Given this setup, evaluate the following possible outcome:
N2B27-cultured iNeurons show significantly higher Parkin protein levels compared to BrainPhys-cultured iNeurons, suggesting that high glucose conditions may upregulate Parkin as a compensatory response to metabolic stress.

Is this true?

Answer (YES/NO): NO